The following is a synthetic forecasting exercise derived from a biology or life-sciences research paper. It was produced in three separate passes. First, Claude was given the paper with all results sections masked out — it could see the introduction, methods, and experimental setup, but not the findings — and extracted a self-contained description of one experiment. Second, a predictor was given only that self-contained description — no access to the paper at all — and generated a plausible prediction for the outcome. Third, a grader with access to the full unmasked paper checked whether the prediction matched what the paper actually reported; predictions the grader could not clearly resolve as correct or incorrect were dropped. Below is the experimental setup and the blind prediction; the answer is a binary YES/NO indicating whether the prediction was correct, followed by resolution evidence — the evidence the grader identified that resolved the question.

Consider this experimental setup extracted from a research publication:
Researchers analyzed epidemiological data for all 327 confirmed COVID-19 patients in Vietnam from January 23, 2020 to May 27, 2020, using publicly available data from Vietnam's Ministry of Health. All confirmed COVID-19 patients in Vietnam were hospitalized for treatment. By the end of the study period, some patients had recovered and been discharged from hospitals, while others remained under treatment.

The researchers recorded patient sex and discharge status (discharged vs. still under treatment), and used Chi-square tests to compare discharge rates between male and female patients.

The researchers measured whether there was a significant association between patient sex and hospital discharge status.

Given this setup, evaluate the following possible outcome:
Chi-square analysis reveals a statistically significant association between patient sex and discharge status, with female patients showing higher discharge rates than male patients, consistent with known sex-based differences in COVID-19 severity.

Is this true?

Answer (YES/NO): YES